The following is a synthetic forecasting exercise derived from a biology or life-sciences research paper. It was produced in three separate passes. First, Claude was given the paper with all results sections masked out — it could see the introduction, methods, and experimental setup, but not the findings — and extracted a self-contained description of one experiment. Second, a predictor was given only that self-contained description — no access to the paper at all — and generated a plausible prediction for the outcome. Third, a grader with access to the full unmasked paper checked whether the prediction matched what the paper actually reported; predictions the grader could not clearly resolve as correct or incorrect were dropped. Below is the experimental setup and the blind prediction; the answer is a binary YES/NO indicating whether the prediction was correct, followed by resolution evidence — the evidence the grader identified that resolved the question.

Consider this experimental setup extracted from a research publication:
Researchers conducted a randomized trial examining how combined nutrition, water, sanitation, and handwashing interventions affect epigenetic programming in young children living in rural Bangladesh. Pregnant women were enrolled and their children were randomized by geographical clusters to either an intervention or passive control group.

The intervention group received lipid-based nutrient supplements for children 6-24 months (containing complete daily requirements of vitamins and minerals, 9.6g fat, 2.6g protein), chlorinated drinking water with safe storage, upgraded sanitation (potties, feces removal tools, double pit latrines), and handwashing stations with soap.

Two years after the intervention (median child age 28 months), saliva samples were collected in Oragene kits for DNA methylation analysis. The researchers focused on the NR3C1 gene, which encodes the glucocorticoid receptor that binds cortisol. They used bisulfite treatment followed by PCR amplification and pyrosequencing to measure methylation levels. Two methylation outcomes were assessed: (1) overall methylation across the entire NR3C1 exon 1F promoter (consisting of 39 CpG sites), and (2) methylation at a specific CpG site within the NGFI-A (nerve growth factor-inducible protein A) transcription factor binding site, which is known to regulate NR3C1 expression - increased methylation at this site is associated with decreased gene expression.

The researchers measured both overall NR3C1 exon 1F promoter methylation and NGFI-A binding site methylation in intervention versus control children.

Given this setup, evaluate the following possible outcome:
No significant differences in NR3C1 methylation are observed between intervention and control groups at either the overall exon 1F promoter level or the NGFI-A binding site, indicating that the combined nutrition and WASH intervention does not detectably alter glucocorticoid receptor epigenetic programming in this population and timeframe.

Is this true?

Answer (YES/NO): NO